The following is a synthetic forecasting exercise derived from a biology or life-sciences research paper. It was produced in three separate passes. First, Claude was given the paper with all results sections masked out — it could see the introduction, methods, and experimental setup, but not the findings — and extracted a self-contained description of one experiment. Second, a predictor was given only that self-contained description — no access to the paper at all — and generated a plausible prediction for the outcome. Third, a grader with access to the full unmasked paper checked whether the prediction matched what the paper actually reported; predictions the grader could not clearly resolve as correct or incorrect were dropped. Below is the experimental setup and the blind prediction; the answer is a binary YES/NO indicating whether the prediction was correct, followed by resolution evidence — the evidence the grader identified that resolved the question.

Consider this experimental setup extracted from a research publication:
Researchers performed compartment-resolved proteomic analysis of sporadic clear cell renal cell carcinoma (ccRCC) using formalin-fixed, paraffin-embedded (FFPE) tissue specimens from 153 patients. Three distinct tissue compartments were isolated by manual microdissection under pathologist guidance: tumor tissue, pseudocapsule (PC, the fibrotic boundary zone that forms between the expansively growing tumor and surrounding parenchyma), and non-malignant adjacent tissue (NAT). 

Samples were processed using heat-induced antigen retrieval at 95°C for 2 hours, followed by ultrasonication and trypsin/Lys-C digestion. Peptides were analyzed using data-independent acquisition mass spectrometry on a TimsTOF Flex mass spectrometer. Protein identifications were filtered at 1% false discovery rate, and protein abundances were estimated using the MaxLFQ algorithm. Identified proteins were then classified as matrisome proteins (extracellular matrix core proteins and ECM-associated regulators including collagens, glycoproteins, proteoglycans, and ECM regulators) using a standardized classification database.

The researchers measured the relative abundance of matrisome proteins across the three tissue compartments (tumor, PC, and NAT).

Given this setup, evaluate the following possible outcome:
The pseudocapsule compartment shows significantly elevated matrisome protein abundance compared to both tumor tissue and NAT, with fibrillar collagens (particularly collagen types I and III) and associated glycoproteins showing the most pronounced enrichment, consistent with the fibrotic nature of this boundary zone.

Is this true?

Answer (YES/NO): NO